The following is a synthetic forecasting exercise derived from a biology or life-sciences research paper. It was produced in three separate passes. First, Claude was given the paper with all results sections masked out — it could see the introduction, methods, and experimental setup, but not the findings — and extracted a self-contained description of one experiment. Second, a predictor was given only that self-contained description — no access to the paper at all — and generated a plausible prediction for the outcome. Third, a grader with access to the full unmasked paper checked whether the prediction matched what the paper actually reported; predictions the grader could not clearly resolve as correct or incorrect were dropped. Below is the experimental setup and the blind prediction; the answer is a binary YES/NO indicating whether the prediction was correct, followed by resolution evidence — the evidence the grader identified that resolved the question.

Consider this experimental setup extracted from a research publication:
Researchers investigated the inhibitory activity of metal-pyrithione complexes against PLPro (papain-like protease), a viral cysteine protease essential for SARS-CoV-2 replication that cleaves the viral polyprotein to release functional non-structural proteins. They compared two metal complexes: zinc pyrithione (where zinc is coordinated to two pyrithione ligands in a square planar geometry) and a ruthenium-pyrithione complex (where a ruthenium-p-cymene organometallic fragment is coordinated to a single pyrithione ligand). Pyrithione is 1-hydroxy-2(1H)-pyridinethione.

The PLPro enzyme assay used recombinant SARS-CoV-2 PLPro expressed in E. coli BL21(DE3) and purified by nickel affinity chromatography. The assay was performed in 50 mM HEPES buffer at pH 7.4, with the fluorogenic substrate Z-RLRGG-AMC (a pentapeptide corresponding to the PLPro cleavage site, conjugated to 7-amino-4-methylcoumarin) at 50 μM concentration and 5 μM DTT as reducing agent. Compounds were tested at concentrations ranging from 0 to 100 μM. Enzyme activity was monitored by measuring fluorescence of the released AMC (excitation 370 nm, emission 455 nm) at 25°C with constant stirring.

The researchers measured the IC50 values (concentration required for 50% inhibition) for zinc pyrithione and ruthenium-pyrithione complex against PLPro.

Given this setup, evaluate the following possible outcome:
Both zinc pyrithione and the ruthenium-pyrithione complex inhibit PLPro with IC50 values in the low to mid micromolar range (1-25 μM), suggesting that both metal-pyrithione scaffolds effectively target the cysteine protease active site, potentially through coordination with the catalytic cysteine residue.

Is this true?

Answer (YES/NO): NO